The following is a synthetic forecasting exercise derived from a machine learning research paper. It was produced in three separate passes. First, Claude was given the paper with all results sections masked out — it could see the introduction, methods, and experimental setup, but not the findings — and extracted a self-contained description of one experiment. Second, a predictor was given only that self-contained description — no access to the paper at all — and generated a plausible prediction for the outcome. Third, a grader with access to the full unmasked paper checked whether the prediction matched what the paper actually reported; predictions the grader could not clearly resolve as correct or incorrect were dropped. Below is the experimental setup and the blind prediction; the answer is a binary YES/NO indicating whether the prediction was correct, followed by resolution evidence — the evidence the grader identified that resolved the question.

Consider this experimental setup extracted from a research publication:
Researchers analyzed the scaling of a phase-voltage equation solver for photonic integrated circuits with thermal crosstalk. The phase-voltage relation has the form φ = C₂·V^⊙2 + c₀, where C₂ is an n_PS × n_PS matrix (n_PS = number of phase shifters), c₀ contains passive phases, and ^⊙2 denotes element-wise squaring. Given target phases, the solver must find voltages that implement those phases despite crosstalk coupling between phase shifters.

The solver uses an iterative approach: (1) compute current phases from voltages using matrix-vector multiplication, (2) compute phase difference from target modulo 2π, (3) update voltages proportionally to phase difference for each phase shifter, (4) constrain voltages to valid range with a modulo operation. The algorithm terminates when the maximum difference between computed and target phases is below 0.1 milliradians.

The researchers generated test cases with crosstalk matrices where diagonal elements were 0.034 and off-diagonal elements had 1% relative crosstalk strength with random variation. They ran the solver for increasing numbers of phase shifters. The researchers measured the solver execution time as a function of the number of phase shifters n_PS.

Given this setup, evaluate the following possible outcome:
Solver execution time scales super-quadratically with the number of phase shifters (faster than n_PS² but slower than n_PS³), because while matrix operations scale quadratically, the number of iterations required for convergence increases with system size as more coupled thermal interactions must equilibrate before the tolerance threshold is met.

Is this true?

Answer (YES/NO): NO